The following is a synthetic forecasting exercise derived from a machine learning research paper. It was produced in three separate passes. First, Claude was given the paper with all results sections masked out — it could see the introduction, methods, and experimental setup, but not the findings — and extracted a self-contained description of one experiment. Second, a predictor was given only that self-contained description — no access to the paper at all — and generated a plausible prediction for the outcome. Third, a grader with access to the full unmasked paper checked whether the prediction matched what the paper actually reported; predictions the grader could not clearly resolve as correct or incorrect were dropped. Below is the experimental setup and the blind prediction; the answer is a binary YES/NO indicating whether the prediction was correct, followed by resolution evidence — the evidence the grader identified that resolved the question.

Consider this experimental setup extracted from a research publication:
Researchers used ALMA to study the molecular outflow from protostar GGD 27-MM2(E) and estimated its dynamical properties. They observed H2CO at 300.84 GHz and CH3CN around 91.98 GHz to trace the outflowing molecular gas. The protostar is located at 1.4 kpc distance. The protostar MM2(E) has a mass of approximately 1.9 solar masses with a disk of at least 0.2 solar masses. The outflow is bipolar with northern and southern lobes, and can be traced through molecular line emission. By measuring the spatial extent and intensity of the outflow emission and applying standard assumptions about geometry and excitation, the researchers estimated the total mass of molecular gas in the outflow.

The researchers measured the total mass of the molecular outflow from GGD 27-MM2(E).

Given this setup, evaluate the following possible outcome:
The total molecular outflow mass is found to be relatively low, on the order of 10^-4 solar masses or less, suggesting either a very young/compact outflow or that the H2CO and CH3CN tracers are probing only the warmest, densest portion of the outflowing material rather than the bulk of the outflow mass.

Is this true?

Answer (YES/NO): NO